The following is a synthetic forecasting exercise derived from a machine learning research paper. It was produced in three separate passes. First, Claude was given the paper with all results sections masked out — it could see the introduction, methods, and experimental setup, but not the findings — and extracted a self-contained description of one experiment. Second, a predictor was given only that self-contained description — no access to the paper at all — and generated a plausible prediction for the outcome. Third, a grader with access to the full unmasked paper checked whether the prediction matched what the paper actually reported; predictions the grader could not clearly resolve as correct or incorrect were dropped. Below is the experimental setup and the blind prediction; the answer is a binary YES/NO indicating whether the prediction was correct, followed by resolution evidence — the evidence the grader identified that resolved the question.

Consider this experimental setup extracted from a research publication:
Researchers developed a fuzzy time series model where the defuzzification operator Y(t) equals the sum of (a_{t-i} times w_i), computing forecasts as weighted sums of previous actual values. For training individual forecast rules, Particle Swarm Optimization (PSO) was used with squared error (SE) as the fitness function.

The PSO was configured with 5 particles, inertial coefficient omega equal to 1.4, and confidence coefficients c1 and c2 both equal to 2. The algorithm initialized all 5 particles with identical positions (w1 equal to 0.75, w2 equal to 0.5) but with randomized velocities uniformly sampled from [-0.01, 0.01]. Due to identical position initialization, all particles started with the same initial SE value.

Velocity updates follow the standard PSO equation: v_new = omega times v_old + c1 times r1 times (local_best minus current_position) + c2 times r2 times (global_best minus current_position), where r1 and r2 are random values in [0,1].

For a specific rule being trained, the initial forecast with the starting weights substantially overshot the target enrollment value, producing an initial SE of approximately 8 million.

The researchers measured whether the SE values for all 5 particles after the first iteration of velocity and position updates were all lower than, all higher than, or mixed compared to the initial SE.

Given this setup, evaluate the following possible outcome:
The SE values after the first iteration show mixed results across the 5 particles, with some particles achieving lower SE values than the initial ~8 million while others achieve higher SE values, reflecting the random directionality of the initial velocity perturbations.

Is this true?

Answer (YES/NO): NO